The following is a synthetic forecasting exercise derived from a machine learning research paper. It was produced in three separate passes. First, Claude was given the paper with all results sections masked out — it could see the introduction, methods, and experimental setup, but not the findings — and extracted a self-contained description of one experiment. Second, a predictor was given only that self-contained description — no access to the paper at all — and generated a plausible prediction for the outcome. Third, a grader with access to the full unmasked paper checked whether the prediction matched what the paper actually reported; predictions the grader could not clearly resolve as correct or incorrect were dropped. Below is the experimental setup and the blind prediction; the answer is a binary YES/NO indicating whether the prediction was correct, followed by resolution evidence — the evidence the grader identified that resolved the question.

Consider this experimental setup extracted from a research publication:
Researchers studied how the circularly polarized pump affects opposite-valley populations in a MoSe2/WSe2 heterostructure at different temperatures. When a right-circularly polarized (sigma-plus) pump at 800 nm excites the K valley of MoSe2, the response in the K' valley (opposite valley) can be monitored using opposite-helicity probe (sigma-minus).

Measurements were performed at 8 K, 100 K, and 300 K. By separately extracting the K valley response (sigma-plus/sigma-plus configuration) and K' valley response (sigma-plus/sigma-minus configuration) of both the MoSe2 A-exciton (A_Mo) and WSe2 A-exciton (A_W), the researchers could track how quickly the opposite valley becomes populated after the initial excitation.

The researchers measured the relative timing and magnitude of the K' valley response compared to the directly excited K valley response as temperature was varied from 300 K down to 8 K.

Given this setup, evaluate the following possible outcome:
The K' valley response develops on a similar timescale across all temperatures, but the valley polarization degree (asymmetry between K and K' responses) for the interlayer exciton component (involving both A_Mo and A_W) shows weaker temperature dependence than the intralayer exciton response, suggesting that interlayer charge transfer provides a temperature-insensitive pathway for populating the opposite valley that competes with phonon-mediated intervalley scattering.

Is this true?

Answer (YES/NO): NO